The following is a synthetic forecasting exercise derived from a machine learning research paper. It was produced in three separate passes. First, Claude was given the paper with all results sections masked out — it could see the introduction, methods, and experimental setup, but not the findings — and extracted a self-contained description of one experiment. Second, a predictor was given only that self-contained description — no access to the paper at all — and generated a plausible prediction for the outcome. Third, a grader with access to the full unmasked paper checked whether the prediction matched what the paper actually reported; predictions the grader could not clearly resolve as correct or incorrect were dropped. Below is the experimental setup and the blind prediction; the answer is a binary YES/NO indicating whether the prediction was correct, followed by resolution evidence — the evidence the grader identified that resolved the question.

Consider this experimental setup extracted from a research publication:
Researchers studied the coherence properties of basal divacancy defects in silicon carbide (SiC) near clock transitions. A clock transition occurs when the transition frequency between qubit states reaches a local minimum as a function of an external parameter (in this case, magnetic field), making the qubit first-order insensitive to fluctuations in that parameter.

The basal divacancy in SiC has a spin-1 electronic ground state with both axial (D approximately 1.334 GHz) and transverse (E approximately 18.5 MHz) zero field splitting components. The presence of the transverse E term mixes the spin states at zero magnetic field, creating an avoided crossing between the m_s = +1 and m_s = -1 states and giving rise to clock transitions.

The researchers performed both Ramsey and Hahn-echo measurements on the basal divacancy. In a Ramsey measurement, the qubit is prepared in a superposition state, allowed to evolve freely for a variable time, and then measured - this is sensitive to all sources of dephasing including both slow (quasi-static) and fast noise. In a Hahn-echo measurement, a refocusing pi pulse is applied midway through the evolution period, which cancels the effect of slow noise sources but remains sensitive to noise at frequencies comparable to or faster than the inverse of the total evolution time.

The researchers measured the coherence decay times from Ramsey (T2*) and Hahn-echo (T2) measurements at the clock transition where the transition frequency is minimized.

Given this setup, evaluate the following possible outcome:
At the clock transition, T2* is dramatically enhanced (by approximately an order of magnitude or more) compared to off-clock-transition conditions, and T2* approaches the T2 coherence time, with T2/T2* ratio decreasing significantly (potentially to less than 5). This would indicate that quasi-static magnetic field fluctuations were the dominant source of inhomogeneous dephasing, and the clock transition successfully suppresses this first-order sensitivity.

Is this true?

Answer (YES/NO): NO